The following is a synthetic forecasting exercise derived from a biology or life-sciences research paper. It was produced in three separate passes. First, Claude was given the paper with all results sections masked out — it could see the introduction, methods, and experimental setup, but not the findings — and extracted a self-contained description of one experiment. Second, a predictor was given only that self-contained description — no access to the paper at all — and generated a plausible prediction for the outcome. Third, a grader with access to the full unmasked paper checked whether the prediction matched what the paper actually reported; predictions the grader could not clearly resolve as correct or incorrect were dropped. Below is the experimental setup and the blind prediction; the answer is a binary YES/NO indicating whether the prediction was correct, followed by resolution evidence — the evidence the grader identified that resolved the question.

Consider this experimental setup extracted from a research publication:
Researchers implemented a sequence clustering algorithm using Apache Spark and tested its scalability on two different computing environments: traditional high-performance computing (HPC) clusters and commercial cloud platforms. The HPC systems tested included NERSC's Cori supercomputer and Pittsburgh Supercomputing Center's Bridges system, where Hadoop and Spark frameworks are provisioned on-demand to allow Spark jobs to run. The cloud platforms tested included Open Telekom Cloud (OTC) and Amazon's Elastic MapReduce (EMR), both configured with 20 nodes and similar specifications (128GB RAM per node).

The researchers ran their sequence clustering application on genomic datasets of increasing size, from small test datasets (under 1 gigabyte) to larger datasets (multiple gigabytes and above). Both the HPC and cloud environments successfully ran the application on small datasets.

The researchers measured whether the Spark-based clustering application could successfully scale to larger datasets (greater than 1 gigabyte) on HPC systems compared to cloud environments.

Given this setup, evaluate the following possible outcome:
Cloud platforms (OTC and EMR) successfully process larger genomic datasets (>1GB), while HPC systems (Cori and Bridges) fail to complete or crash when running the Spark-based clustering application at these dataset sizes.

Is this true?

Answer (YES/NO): YES